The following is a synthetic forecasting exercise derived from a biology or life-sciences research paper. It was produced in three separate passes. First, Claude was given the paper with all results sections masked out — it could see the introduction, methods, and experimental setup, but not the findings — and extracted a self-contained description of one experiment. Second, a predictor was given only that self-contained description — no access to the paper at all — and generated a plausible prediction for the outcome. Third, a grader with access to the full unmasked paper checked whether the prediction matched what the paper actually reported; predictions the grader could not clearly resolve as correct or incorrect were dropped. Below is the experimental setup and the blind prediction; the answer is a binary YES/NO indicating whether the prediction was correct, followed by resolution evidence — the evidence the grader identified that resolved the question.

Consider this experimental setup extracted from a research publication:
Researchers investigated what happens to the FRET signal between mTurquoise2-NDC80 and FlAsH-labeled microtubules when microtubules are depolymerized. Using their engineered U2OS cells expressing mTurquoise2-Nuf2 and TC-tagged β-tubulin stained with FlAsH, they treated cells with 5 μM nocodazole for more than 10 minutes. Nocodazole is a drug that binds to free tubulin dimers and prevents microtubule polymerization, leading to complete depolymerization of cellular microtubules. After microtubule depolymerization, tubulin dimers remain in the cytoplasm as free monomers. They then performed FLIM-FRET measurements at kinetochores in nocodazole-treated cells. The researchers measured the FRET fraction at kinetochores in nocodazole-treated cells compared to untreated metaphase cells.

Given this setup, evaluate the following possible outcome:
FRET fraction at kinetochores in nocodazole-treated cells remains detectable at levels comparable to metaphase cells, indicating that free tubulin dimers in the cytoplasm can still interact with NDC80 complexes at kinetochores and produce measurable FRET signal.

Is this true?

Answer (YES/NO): NO